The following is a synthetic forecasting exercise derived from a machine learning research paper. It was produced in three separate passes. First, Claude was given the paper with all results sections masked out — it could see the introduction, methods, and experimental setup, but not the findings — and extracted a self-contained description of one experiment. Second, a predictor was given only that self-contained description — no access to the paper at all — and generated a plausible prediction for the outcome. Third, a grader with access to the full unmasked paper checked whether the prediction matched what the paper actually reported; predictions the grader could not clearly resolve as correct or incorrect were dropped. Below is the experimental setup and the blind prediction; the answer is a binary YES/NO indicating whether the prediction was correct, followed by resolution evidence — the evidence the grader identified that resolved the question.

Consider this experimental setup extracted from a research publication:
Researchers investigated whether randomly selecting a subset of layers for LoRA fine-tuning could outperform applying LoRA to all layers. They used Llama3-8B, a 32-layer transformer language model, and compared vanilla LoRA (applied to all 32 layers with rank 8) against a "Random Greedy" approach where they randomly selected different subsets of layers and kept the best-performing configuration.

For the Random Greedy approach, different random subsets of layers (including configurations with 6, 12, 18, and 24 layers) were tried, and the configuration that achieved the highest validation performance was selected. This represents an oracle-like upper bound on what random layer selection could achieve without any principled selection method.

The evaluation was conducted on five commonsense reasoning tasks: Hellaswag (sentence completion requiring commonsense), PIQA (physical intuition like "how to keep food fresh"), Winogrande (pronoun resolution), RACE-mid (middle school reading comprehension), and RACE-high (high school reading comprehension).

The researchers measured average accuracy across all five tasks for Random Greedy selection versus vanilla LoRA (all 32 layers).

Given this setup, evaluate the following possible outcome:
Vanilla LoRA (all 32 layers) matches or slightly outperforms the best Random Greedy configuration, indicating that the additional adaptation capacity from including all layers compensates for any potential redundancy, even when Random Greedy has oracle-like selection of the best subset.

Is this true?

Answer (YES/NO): NO